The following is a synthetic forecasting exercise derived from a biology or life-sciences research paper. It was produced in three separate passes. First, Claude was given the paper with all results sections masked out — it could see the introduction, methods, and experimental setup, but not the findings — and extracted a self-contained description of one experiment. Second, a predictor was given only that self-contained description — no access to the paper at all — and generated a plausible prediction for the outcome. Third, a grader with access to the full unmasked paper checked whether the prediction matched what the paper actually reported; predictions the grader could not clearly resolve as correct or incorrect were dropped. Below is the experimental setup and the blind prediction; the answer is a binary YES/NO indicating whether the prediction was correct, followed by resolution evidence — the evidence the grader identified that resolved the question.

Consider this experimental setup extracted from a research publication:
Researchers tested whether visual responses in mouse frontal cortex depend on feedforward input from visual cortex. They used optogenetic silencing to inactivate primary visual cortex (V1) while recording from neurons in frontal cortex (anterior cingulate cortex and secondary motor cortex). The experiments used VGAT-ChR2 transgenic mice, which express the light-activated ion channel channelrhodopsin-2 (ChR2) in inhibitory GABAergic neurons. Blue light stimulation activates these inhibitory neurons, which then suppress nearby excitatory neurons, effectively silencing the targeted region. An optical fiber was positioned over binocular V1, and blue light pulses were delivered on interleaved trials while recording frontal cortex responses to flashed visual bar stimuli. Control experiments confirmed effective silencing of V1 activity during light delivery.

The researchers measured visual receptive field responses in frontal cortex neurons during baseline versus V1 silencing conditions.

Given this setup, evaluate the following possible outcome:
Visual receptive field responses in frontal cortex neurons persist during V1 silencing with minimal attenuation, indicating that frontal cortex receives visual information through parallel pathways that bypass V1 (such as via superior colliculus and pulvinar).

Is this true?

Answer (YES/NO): NO